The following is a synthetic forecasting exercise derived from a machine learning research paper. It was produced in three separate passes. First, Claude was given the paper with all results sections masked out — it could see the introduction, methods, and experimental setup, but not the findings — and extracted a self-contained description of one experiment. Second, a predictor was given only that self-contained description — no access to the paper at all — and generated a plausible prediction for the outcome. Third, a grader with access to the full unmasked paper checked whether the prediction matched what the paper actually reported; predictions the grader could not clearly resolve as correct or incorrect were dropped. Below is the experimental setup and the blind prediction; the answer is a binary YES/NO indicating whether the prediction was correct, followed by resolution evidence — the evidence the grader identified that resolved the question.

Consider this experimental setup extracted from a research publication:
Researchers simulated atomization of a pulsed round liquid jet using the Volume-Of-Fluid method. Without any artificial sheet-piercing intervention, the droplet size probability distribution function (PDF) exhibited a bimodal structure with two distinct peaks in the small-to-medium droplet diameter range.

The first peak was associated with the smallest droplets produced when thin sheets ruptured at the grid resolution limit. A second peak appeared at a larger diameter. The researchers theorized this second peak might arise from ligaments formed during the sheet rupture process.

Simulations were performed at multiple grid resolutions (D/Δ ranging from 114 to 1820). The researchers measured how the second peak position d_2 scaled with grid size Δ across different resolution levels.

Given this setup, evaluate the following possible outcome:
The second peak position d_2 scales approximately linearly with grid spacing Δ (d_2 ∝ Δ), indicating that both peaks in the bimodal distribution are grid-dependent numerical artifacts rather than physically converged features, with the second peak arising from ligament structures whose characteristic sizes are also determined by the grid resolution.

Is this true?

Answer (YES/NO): NO